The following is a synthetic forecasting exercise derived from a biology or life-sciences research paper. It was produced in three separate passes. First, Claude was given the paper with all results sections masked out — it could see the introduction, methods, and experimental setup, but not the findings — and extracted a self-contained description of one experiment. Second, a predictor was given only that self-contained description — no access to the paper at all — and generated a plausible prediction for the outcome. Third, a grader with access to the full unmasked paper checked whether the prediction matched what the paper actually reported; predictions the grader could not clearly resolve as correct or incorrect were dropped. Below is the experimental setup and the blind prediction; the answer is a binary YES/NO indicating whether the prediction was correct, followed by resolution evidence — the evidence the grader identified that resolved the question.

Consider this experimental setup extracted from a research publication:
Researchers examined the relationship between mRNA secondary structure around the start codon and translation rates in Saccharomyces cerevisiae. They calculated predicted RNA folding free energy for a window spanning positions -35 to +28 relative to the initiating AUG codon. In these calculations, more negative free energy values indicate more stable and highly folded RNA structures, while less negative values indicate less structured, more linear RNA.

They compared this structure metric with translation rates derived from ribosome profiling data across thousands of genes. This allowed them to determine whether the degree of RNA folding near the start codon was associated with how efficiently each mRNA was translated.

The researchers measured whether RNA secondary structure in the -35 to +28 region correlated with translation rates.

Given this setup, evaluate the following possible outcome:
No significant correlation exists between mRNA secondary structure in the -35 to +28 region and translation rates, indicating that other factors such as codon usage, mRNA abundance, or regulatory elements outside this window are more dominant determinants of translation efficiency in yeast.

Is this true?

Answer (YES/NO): NO